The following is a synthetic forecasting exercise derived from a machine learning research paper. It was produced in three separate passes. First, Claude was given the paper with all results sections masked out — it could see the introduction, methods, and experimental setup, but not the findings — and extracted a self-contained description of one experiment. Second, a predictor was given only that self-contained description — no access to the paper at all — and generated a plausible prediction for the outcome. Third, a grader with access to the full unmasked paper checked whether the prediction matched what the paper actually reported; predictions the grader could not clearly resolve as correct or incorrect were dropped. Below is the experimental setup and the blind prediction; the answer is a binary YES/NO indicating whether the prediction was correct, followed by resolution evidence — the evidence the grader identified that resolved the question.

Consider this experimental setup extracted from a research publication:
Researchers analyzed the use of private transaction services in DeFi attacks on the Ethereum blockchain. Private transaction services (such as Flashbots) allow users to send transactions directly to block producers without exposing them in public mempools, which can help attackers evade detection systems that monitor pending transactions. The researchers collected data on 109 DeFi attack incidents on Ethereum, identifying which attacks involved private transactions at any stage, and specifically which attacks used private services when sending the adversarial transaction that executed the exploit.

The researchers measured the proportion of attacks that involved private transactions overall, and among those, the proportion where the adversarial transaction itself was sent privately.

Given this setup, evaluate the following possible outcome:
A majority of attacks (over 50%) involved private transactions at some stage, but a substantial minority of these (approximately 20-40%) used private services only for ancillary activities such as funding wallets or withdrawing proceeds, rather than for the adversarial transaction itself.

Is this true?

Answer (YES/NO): NO